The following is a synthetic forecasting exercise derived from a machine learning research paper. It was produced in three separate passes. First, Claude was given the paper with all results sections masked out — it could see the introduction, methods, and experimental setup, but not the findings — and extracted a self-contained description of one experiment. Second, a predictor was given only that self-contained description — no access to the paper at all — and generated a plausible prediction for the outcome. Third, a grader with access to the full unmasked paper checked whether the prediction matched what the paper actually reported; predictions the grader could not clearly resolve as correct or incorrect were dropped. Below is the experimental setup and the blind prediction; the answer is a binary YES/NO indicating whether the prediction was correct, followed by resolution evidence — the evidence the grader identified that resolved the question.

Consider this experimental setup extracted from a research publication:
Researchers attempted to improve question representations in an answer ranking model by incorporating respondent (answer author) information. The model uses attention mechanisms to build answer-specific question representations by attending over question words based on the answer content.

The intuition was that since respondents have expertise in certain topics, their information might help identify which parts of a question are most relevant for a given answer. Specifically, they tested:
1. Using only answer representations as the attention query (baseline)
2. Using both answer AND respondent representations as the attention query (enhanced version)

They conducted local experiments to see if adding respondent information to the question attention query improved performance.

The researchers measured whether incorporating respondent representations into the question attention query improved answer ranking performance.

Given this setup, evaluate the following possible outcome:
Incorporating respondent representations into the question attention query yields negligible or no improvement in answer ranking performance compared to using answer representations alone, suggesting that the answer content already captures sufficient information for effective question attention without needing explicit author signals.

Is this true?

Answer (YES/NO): YES